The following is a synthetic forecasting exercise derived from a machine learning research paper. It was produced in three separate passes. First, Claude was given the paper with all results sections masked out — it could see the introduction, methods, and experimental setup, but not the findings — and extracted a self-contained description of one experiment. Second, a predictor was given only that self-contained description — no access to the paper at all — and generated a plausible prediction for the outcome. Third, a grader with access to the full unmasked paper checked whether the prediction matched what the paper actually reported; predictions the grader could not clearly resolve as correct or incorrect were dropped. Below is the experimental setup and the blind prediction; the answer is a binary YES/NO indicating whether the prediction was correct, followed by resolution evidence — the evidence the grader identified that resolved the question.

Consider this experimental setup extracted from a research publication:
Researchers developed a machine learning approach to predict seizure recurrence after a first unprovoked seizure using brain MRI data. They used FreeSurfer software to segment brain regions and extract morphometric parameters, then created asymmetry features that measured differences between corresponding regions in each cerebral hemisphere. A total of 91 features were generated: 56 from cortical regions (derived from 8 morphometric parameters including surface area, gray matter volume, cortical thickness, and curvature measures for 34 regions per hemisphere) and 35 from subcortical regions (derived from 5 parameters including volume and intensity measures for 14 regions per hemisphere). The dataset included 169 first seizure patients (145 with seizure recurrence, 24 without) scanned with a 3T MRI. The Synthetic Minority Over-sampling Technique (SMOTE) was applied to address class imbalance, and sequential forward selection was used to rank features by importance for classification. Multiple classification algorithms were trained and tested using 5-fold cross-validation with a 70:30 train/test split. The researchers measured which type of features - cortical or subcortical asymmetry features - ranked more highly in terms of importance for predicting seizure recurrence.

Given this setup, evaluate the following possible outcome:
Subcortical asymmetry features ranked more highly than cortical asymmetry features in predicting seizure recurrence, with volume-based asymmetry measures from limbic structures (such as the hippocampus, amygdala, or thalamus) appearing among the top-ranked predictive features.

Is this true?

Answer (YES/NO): NO